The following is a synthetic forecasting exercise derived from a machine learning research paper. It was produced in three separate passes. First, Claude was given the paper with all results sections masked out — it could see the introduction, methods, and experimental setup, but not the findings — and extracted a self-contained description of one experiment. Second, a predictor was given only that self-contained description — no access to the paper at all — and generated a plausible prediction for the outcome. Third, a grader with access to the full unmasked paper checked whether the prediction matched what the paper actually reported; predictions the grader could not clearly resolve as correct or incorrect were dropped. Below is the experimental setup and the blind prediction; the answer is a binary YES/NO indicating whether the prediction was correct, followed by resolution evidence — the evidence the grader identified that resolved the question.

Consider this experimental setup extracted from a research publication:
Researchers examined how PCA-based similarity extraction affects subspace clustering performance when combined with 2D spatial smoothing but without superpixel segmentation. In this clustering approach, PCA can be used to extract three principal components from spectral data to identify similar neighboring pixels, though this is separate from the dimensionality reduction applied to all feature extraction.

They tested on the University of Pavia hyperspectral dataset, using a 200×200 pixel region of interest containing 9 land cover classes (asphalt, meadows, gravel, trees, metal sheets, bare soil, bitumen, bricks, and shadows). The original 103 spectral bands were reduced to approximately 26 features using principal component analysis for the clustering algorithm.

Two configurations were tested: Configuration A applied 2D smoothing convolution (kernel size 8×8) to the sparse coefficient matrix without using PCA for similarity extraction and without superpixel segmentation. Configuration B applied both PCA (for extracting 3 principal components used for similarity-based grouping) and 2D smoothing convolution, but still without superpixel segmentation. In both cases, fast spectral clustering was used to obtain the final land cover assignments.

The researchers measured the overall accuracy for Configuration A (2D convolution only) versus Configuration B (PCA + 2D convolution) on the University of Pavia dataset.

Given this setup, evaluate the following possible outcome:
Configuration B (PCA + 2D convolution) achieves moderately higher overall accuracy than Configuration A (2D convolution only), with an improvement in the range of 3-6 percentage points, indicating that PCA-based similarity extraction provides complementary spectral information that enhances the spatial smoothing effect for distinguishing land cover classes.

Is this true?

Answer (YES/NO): NO